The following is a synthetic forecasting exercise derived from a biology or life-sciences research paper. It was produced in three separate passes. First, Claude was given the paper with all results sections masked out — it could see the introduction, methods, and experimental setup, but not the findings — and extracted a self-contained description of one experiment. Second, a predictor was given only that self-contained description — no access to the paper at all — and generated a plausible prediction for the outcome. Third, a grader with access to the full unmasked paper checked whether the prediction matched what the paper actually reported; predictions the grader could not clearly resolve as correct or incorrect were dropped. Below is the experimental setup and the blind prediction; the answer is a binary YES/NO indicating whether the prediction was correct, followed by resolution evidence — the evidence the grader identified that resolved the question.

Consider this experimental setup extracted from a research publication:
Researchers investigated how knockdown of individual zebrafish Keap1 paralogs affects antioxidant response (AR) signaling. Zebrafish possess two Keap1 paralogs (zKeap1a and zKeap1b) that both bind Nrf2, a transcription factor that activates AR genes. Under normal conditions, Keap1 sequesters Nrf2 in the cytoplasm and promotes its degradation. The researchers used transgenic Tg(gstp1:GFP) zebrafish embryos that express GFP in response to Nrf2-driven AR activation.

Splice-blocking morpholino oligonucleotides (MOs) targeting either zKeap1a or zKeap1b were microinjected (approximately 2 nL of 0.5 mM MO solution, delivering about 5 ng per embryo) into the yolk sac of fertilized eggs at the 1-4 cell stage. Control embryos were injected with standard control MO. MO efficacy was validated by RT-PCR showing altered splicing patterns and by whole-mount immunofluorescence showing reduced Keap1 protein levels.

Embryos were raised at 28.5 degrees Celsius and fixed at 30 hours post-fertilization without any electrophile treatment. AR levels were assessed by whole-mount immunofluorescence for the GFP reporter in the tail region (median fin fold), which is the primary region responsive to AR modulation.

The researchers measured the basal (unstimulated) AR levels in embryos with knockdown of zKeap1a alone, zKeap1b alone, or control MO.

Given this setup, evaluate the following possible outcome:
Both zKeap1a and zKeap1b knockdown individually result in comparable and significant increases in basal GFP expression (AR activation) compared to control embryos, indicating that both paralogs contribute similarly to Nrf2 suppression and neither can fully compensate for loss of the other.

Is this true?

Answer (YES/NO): NO